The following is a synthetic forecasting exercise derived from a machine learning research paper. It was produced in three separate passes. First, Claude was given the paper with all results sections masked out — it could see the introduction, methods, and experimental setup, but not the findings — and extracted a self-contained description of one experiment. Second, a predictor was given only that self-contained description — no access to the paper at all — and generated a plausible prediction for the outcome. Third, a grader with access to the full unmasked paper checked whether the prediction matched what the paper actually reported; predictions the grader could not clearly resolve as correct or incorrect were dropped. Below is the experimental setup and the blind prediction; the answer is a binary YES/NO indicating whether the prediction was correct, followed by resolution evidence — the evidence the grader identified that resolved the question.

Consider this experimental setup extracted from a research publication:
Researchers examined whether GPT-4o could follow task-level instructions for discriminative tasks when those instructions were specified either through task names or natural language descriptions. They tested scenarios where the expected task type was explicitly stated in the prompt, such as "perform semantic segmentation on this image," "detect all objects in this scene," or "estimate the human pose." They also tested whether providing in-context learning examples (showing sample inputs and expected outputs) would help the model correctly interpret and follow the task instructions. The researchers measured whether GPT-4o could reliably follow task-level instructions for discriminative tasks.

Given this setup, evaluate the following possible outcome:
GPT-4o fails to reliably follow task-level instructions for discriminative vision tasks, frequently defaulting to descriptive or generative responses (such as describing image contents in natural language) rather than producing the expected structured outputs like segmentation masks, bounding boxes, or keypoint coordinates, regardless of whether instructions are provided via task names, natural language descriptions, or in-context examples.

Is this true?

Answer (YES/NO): NO